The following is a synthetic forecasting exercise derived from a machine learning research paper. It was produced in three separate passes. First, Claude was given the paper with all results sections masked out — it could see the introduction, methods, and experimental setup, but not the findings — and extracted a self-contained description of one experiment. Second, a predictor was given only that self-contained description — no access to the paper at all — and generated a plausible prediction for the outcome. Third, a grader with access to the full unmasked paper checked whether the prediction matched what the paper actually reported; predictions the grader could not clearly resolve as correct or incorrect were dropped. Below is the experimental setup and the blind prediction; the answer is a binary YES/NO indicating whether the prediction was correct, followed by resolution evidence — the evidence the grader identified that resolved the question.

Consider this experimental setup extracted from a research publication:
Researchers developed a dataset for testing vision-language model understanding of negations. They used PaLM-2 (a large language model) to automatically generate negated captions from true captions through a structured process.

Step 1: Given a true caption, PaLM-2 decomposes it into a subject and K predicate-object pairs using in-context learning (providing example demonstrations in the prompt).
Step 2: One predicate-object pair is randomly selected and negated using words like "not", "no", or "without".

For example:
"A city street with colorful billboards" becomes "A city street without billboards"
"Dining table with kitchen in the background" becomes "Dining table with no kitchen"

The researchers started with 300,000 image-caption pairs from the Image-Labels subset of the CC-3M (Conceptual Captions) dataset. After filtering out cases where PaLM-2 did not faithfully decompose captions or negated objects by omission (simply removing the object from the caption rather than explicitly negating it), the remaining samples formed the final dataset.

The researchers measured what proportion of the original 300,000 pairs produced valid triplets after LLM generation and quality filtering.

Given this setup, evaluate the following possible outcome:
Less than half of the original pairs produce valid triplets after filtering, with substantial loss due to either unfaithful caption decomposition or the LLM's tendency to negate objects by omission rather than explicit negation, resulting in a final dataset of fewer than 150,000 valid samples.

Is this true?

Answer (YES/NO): NO